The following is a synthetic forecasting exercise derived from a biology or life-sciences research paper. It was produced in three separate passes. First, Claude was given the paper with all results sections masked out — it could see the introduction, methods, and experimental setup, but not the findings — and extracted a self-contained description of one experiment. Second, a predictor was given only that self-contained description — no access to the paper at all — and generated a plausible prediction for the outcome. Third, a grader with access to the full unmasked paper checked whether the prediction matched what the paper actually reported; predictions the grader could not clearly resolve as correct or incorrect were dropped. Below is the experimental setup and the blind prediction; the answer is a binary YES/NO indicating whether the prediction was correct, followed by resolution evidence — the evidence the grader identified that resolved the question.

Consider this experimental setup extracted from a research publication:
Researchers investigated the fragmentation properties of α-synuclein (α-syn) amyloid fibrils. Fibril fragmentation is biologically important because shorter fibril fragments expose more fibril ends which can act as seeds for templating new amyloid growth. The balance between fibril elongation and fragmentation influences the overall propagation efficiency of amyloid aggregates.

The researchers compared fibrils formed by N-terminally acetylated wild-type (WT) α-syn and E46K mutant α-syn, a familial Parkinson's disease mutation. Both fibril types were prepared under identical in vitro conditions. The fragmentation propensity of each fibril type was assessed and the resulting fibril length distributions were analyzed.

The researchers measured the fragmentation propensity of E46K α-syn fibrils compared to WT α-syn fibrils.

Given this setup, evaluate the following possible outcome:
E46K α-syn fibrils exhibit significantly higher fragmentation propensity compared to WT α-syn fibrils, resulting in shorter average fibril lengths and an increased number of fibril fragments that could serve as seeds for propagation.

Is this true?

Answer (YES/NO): YES